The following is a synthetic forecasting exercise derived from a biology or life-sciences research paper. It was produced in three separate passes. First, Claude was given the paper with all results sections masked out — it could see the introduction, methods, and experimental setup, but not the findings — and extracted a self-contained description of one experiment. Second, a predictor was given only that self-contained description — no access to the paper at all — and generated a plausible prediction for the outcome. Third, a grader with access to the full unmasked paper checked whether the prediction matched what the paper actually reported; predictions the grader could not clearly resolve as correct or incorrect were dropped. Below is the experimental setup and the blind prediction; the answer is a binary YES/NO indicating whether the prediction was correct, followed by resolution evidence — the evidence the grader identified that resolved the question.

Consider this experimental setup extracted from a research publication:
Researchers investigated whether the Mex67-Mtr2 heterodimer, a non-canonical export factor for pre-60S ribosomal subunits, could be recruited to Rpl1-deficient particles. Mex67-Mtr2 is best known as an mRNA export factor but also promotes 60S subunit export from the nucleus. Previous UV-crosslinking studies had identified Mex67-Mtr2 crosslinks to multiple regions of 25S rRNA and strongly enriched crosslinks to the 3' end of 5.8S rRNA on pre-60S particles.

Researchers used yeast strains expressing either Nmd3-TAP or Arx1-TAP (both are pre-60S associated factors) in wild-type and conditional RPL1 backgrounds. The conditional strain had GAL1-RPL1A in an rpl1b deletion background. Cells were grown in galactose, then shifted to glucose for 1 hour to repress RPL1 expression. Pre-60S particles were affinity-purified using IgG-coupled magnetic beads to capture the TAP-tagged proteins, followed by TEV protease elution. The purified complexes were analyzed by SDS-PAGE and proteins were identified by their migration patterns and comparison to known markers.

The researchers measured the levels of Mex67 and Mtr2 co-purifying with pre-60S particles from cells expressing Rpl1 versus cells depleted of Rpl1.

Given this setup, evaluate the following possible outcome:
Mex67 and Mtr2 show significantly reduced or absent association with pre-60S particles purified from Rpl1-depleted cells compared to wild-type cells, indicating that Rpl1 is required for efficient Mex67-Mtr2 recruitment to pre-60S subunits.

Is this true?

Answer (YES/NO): YES